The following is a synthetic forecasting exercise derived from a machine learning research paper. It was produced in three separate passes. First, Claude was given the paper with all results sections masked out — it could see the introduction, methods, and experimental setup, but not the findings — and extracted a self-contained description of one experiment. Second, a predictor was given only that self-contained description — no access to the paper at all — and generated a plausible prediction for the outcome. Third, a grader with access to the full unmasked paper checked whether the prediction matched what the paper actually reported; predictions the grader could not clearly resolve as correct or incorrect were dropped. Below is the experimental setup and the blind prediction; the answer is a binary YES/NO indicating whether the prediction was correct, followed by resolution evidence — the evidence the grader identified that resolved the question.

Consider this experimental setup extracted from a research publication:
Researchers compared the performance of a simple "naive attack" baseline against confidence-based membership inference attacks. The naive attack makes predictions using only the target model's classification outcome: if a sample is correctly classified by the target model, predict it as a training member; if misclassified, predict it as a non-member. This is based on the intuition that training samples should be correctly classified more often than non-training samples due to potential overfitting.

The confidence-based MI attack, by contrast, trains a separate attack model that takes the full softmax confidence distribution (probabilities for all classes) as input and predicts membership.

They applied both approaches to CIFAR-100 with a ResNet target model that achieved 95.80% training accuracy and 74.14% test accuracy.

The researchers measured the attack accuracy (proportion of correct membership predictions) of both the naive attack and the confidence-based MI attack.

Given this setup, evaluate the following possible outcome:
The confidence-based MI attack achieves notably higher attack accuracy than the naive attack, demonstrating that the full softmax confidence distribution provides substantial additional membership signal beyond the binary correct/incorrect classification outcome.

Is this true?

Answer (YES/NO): NO